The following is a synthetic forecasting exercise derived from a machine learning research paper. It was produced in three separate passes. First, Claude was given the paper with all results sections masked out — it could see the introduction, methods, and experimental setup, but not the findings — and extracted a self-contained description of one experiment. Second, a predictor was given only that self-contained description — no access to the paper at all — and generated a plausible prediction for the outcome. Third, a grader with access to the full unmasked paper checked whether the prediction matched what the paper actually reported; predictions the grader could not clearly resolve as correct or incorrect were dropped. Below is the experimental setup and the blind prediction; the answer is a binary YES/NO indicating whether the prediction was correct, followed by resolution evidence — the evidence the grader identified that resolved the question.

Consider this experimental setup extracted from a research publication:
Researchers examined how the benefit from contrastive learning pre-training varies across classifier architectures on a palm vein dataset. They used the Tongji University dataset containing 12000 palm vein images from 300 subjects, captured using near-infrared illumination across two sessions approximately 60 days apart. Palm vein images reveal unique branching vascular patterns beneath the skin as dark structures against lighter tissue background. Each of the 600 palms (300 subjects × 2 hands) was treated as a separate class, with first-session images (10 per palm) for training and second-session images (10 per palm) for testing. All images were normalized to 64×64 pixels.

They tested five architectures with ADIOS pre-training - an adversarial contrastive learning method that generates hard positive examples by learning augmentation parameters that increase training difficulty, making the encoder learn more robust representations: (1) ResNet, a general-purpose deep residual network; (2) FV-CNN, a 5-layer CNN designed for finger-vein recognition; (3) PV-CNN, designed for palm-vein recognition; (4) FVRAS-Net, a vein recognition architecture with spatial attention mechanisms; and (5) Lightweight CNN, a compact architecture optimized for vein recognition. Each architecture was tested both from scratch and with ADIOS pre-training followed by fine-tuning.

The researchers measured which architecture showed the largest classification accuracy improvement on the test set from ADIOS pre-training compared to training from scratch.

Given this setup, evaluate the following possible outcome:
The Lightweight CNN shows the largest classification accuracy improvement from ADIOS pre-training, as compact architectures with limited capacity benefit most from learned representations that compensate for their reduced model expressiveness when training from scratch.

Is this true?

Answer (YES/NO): NO